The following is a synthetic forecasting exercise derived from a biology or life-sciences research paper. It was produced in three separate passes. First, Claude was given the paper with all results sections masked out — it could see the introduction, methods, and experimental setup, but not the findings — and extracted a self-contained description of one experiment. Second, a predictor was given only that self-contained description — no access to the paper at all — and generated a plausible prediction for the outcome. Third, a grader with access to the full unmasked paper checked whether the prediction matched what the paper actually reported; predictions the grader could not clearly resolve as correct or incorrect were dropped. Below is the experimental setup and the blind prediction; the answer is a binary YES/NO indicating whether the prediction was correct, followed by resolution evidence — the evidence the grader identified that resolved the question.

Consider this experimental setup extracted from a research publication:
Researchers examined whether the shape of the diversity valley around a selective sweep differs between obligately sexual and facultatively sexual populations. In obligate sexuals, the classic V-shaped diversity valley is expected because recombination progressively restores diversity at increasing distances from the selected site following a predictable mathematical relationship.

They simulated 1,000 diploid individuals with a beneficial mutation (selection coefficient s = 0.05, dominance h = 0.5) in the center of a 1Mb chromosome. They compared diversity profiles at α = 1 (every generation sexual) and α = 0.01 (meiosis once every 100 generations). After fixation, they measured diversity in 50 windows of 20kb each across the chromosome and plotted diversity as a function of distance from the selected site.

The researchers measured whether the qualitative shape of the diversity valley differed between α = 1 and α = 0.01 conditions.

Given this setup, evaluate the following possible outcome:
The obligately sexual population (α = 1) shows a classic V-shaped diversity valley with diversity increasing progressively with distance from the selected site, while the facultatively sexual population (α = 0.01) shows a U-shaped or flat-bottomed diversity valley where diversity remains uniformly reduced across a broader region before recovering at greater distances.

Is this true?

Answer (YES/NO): NO